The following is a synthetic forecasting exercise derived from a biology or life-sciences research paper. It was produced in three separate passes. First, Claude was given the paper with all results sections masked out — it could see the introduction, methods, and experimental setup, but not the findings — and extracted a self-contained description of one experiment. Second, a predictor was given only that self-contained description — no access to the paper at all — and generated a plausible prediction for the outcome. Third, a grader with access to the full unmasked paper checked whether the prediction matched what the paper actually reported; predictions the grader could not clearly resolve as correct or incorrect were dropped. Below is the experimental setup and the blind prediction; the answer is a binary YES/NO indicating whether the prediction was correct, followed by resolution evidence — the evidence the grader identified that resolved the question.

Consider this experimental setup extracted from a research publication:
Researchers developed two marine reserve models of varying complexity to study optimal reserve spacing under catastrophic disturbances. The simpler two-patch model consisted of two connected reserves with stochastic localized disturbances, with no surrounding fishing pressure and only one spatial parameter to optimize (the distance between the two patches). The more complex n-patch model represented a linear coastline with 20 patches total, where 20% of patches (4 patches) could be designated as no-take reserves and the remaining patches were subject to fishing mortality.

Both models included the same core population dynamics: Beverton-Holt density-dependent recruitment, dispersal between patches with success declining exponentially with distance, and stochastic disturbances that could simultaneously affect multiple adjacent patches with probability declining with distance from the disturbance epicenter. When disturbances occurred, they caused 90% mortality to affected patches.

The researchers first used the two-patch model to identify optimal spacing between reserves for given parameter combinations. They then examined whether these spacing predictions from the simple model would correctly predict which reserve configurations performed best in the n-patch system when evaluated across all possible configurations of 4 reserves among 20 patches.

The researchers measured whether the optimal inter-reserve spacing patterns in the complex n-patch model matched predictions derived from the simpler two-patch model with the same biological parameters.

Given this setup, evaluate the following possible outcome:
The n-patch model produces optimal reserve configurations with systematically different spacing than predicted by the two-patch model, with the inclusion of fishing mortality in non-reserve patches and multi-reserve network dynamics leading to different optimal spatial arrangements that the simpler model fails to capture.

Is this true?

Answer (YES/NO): NO